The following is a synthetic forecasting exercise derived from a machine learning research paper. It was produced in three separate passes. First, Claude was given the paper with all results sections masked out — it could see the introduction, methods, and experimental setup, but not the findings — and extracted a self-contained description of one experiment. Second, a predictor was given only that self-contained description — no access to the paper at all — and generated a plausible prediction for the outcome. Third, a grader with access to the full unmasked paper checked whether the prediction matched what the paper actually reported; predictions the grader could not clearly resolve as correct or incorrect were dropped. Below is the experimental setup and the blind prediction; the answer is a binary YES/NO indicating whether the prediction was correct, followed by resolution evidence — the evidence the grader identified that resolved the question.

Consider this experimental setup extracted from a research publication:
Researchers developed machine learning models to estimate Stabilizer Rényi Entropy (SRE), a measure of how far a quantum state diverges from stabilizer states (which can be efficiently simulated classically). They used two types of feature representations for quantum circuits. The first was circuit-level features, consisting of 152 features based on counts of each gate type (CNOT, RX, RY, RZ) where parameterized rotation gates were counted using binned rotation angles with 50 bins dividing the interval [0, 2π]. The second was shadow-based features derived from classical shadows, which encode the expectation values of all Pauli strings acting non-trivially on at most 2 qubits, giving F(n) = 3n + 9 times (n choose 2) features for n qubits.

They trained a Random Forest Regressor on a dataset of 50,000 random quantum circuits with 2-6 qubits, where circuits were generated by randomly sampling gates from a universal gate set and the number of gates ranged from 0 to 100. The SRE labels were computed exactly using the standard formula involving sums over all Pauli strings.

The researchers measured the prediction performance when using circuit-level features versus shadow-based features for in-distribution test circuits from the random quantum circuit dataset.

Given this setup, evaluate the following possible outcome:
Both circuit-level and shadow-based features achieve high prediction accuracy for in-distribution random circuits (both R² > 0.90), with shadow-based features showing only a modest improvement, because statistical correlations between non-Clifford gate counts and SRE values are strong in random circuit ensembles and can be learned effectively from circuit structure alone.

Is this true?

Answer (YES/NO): NO